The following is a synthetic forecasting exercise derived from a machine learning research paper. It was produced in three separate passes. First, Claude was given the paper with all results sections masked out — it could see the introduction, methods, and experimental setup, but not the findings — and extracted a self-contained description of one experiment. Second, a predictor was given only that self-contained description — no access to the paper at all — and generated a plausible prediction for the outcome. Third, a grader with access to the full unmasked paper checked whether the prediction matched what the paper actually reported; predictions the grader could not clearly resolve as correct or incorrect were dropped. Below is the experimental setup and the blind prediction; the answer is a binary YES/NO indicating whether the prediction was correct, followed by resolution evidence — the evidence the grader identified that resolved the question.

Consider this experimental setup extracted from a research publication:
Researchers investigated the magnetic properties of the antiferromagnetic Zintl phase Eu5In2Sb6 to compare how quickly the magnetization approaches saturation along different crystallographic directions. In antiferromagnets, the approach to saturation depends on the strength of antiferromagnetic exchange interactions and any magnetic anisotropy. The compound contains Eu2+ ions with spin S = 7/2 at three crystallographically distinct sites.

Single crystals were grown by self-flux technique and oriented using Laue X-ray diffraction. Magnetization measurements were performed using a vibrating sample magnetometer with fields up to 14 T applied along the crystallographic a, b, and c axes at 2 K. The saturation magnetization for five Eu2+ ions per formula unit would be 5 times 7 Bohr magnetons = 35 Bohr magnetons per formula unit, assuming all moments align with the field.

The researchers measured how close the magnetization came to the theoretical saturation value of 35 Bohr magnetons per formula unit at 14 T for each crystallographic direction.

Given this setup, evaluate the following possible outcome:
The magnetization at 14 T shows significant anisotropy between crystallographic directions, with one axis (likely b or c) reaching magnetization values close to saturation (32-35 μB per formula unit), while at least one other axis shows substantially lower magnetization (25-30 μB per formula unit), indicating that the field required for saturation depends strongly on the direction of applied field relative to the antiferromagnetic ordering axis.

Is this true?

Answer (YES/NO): NO